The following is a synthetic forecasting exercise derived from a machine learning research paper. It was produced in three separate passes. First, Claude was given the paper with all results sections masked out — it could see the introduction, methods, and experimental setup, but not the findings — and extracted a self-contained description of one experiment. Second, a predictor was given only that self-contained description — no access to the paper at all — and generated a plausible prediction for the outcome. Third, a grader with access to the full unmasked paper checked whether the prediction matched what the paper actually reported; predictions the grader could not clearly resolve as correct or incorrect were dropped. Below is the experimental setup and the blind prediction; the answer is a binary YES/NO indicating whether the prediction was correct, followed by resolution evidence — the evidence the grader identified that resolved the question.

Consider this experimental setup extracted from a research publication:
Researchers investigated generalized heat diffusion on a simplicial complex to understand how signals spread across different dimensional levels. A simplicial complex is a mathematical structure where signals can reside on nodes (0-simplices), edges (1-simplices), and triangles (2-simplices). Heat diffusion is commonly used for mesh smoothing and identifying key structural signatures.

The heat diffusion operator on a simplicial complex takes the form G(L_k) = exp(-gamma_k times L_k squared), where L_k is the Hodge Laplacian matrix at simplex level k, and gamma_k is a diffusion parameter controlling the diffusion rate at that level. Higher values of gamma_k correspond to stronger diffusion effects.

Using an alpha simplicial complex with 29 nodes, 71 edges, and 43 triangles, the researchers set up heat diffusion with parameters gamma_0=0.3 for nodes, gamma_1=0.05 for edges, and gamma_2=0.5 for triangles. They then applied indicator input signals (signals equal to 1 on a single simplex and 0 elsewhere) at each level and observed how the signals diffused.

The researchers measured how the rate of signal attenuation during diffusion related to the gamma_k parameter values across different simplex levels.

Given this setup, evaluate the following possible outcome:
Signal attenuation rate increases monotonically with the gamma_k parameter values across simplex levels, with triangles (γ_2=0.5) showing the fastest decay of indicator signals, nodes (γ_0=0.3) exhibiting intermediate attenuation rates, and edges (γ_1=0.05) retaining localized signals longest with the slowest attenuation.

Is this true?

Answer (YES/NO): YES